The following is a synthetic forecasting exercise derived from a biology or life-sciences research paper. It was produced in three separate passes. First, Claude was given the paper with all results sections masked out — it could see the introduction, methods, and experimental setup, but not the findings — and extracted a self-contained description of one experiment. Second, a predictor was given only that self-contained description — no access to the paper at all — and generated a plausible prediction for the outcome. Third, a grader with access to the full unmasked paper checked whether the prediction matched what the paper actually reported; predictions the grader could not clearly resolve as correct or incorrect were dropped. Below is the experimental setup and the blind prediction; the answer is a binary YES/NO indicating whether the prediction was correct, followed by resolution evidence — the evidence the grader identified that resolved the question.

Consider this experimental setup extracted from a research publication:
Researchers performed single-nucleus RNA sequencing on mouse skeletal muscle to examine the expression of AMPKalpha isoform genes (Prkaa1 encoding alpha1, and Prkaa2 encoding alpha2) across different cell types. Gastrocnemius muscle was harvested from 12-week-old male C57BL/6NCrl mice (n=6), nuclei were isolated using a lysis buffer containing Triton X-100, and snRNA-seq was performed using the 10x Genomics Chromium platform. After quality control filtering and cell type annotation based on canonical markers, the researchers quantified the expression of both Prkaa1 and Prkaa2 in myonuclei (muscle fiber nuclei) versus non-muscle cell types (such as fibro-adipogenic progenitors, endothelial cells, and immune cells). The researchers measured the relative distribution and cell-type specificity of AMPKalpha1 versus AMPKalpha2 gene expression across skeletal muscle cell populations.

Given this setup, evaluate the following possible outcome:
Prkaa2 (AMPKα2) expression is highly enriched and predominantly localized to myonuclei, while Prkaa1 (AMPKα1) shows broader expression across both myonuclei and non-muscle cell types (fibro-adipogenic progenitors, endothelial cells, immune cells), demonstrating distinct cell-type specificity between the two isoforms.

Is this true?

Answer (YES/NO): YES